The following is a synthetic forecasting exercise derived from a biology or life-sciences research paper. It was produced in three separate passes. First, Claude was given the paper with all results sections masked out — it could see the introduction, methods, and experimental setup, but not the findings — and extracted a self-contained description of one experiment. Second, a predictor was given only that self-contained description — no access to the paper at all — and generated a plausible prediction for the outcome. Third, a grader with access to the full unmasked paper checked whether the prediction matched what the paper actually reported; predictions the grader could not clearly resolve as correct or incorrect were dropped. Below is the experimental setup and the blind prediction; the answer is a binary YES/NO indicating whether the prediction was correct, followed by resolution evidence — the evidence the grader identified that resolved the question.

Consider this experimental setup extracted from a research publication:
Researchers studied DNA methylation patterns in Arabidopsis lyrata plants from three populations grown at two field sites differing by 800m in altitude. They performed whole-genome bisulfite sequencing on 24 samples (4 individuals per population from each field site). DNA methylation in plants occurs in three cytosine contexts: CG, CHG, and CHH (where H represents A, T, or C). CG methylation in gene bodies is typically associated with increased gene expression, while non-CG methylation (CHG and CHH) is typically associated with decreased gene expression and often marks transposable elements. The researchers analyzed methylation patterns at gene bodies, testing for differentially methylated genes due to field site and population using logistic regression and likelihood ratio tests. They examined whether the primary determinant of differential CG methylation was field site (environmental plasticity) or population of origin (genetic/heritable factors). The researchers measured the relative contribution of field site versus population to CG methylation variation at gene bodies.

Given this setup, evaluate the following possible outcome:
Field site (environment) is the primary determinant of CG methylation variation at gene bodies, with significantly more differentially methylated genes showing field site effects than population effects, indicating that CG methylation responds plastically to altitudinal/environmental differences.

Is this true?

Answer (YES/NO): NO